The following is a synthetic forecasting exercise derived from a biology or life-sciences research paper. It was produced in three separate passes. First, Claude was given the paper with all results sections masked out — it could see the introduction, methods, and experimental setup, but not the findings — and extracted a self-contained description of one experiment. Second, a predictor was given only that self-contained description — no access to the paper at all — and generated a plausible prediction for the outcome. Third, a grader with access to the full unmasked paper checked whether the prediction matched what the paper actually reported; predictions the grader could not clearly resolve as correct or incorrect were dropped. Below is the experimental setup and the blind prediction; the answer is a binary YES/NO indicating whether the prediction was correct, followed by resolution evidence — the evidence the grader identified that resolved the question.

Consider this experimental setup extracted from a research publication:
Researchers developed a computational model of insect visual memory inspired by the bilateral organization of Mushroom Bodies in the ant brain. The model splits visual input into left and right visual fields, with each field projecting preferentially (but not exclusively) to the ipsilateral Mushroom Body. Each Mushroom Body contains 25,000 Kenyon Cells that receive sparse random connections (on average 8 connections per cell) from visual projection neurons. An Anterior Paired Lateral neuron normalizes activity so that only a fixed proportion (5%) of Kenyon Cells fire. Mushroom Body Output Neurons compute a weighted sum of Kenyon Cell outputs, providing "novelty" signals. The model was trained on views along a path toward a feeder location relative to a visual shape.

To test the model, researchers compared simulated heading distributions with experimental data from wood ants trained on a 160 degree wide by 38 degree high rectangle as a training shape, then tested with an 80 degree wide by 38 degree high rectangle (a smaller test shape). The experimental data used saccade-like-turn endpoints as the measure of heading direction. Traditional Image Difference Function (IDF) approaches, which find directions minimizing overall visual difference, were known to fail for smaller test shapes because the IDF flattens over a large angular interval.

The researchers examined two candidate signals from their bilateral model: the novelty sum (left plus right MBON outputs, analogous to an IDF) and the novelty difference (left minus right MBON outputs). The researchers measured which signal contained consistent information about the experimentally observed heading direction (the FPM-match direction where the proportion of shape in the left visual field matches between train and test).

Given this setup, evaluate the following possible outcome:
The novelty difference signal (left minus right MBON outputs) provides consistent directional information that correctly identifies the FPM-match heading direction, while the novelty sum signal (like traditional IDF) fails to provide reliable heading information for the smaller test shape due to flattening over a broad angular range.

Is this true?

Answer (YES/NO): YES